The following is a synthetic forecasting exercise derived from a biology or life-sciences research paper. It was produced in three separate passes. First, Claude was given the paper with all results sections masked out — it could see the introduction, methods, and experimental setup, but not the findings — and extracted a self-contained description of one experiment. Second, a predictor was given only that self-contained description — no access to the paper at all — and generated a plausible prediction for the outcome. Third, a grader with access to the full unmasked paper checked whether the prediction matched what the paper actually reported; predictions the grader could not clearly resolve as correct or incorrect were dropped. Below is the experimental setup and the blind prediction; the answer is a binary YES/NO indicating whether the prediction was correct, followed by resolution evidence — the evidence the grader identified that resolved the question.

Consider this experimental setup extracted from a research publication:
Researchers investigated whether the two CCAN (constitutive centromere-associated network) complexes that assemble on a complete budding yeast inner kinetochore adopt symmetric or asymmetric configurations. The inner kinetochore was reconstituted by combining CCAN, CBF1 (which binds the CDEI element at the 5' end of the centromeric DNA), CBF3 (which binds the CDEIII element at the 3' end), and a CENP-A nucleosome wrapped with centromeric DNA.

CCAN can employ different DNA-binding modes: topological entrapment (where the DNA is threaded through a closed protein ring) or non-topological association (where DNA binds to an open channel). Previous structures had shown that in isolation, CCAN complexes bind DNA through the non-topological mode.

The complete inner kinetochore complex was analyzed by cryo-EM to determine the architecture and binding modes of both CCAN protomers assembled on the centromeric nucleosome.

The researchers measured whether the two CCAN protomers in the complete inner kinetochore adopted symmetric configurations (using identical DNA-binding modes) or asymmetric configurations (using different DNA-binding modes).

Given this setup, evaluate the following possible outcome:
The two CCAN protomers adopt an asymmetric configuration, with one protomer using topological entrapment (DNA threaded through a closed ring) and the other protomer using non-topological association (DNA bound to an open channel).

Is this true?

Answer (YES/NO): YES